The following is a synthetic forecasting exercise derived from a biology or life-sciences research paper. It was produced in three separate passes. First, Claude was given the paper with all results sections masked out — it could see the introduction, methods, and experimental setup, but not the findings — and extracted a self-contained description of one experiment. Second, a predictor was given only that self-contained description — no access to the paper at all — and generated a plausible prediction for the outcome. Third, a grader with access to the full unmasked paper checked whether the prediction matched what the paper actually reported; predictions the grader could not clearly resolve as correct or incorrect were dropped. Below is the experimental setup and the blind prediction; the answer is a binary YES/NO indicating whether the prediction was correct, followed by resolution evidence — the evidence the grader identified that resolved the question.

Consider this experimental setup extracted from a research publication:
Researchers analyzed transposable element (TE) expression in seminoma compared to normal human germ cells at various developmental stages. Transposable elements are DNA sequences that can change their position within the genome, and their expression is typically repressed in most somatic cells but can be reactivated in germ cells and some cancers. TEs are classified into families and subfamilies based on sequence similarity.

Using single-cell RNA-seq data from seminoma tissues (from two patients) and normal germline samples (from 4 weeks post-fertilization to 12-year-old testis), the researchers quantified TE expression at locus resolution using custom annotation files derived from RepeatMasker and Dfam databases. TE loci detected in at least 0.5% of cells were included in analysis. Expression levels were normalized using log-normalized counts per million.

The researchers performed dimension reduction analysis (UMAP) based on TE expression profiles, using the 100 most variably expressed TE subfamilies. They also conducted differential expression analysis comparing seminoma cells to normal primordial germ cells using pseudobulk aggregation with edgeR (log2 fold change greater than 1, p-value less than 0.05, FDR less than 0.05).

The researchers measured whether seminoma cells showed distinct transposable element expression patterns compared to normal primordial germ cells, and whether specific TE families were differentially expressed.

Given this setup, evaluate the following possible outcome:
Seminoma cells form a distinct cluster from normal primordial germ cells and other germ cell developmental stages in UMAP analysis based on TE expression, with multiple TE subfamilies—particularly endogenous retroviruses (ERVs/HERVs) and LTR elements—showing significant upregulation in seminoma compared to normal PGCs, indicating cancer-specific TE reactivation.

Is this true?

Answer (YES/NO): NO